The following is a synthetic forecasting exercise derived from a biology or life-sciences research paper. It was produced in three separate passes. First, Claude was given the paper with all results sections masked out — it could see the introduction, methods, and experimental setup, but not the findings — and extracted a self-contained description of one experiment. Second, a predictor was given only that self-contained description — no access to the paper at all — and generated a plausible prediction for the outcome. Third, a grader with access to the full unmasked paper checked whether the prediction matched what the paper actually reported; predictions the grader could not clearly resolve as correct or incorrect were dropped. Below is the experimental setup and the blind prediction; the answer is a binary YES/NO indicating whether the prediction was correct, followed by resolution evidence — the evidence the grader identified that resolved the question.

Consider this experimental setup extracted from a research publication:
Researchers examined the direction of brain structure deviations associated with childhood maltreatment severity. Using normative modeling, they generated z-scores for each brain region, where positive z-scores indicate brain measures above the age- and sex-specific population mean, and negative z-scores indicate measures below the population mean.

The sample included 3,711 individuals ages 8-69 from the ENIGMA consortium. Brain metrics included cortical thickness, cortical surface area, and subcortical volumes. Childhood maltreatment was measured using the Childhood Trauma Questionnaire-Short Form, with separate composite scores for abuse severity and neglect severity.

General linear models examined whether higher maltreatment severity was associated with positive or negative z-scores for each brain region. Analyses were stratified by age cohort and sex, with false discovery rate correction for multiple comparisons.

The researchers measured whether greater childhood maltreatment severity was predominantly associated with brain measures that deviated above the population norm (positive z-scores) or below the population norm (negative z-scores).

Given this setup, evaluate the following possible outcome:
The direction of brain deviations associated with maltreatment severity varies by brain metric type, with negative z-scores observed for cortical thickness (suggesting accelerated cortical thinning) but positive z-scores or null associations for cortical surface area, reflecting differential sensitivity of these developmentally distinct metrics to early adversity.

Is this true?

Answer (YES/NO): NO